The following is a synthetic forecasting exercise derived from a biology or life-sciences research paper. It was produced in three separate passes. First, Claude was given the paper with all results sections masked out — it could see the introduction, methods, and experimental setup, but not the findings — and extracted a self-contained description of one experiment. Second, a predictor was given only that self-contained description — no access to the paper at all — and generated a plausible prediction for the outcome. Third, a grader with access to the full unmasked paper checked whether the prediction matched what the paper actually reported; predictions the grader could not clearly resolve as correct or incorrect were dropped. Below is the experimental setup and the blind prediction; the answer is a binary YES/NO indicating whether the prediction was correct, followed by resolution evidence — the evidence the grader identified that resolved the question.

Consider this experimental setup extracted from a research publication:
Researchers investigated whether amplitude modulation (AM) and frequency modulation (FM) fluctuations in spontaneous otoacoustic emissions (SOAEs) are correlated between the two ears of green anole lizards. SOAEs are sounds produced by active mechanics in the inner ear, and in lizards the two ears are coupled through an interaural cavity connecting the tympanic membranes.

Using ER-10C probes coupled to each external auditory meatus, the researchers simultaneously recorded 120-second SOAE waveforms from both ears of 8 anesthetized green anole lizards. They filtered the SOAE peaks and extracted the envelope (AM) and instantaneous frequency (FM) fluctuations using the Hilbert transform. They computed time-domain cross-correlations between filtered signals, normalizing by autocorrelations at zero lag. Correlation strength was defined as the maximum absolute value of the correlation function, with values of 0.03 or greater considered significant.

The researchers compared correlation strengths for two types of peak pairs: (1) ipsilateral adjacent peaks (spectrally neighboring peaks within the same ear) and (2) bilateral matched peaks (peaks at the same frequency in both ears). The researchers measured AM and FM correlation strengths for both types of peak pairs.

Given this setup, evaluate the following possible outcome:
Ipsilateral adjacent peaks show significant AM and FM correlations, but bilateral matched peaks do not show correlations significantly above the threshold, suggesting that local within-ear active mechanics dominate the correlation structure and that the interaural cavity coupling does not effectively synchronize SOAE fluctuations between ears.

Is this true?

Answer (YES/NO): NO